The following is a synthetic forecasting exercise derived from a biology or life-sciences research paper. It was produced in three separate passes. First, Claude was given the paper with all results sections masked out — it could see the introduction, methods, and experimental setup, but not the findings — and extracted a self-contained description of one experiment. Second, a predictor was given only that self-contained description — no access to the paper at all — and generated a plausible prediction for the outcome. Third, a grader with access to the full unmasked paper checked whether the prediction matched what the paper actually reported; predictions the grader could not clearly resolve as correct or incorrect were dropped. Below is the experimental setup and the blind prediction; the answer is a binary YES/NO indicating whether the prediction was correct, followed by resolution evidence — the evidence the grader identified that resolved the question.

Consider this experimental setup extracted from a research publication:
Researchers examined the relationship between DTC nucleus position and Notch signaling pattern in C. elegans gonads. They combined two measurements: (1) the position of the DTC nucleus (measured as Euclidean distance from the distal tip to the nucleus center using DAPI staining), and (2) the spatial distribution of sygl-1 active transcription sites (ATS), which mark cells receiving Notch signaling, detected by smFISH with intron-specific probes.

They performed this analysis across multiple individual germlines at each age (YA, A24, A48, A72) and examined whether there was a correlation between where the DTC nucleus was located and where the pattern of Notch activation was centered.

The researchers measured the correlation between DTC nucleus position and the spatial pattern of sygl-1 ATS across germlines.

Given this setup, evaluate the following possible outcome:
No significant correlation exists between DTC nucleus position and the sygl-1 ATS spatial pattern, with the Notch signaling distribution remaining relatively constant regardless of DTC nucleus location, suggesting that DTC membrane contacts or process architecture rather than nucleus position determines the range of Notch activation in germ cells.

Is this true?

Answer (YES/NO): NO